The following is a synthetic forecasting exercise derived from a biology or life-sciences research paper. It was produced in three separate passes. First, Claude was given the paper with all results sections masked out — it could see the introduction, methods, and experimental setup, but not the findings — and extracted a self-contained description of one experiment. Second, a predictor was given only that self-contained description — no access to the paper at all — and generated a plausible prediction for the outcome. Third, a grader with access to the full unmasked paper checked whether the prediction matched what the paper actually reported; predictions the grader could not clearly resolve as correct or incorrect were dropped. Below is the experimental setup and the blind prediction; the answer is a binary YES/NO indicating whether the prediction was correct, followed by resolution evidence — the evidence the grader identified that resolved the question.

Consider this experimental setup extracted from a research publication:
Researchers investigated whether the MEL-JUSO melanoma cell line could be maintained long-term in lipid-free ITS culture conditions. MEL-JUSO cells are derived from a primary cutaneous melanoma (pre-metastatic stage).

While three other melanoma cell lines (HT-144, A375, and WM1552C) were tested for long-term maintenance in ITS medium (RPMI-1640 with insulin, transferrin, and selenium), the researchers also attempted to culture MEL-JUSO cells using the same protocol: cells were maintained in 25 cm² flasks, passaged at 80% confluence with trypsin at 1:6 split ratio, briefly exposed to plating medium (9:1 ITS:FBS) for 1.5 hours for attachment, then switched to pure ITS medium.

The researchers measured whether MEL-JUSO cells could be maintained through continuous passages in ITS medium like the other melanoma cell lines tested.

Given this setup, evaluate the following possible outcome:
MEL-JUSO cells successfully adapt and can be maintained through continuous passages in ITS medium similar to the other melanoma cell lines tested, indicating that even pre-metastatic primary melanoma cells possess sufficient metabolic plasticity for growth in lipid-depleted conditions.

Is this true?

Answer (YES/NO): NO